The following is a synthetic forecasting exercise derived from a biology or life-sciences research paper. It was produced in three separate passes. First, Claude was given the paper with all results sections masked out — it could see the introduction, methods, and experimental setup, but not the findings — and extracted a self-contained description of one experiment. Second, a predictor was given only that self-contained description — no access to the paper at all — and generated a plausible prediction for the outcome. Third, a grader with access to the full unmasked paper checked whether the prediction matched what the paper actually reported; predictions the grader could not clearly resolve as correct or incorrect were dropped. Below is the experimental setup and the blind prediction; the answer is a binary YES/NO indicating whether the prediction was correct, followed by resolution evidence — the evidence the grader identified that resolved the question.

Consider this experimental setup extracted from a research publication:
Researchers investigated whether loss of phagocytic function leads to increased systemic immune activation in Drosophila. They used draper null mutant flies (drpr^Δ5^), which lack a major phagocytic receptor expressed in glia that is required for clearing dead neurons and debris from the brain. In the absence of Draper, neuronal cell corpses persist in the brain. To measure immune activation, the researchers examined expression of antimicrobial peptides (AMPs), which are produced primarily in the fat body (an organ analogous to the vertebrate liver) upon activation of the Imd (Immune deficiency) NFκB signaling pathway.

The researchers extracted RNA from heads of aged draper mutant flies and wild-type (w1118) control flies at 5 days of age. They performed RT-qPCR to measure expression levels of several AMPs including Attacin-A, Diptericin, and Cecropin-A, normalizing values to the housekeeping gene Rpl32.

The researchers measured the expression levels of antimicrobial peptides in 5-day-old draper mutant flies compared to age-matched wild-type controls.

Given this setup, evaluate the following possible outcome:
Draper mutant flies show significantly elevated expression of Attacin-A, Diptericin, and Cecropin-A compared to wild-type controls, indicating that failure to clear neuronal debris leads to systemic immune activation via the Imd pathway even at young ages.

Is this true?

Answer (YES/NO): NO